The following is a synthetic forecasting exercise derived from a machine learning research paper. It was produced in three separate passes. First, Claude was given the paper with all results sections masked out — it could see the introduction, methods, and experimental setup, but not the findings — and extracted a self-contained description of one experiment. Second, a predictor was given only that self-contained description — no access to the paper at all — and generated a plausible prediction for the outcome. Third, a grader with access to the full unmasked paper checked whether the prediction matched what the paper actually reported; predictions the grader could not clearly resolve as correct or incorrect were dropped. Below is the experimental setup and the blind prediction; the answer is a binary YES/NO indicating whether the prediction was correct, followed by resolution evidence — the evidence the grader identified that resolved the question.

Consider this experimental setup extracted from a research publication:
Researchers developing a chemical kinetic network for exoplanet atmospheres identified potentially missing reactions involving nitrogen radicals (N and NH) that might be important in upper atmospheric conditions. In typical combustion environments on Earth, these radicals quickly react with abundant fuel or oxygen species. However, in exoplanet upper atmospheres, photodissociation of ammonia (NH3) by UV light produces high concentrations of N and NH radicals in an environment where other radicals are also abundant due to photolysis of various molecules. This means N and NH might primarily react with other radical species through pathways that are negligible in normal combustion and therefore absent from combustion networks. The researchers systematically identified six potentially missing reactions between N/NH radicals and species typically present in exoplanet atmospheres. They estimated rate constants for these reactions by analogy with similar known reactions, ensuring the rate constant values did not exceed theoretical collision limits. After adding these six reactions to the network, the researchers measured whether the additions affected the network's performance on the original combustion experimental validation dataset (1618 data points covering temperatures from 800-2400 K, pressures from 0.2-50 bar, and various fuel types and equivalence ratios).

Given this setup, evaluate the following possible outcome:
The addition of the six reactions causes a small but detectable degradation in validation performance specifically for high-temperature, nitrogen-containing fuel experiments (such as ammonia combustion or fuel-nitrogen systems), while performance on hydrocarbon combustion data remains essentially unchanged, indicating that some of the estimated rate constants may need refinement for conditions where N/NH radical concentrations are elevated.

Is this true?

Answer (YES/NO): NO